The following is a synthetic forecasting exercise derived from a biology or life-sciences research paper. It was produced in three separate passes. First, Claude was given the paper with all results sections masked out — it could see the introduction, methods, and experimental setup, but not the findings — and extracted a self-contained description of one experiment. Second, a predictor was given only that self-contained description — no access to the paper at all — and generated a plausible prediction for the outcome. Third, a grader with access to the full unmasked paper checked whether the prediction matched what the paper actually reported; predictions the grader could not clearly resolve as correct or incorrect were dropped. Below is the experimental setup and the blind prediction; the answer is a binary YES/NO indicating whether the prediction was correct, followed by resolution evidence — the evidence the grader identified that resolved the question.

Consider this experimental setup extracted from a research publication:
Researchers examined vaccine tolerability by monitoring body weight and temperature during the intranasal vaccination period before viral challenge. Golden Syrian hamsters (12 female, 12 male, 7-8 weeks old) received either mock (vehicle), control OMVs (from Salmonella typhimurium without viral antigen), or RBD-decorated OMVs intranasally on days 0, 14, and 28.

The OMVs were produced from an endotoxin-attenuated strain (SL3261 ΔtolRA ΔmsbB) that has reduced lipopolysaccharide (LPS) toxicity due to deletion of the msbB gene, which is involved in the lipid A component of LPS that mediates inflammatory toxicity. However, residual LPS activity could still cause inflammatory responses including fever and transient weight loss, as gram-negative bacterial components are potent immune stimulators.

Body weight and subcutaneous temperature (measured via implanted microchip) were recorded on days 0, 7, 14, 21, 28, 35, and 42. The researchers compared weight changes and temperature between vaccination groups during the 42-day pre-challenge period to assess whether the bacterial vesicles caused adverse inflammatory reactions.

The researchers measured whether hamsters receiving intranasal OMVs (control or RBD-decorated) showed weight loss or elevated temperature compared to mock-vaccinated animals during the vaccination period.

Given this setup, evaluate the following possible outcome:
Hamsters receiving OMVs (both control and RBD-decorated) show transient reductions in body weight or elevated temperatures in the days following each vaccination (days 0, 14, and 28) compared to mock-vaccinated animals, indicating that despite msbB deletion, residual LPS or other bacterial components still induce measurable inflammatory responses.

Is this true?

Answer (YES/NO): NO